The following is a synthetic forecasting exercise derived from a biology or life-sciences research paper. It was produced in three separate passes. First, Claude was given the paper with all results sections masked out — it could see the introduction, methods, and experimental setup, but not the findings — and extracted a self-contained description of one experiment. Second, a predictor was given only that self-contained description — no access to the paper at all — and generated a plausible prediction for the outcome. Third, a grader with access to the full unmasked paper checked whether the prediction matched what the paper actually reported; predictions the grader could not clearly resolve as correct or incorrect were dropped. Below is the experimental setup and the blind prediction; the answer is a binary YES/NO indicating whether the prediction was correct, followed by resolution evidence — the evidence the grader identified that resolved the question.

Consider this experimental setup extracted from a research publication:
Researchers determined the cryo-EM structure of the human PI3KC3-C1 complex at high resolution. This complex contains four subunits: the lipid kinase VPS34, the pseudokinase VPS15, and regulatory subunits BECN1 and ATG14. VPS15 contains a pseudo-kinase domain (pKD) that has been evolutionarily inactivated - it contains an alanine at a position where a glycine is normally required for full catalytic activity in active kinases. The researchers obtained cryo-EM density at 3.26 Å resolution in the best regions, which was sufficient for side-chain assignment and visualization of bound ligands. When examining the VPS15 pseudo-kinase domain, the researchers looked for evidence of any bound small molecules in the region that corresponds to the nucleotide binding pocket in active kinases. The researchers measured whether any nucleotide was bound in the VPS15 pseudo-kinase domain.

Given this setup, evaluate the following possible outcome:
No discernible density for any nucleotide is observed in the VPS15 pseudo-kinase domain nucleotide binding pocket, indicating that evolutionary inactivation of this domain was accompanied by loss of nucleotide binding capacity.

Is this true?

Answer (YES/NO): NO